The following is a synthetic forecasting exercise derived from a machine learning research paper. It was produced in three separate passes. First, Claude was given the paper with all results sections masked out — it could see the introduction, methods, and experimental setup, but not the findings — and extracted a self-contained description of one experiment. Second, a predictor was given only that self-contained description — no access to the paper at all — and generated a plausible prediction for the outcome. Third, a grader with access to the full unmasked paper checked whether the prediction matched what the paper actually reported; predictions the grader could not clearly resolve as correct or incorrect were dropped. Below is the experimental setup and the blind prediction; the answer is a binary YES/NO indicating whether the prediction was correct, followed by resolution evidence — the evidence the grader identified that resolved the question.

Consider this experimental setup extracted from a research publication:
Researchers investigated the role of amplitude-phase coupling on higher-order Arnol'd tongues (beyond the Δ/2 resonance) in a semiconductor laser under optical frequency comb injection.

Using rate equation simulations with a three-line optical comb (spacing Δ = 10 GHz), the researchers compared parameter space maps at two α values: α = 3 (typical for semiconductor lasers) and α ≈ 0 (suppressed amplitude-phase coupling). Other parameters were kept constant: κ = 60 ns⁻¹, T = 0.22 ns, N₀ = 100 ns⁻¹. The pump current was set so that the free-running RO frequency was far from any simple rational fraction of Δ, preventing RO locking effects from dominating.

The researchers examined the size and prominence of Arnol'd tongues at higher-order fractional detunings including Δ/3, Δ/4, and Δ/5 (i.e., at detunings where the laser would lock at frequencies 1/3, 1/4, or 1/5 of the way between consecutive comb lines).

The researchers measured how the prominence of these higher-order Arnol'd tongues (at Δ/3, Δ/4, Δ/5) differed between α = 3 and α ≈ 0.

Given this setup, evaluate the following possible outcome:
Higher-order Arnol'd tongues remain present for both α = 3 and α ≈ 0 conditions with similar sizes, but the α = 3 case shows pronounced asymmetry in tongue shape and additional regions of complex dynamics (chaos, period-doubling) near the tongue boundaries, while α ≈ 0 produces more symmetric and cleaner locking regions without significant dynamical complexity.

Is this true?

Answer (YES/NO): NO